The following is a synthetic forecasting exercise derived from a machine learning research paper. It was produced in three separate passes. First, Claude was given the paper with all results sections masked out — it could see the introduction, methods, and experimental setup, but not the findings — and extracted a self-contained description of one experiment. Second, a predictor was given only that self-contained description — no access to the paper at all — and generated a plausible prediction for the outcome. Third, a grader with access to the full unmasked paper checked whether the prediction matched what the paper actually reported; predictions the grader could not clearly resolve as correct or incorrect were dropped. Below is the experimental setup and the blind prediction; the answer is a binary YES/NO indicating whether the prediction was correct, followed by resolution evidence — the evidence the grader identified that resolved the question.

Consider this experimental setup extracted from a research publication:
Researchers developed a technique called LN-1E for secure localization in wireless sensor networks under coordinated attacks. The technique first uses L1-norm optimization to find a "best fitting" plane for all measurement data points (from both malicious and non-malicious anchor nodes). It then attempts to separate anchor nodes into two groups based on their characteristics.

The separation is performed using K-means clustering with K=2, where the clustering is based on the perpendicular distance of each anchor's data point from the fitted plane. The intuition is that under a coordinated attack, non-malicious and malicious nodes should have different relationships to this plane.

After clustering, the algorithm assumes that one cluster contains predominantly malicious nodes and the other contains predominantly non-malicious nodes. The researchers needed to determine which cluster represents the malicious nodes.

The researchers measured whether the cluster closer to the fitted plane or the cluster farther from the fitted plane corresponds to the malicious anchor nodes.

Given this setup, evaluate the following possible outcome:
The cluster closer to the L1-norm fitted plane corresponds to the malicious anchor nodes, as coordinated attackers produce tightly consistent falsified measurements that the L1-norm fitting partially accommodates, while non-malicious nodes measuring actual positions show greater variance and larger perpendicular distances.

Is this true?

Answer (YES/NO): NO